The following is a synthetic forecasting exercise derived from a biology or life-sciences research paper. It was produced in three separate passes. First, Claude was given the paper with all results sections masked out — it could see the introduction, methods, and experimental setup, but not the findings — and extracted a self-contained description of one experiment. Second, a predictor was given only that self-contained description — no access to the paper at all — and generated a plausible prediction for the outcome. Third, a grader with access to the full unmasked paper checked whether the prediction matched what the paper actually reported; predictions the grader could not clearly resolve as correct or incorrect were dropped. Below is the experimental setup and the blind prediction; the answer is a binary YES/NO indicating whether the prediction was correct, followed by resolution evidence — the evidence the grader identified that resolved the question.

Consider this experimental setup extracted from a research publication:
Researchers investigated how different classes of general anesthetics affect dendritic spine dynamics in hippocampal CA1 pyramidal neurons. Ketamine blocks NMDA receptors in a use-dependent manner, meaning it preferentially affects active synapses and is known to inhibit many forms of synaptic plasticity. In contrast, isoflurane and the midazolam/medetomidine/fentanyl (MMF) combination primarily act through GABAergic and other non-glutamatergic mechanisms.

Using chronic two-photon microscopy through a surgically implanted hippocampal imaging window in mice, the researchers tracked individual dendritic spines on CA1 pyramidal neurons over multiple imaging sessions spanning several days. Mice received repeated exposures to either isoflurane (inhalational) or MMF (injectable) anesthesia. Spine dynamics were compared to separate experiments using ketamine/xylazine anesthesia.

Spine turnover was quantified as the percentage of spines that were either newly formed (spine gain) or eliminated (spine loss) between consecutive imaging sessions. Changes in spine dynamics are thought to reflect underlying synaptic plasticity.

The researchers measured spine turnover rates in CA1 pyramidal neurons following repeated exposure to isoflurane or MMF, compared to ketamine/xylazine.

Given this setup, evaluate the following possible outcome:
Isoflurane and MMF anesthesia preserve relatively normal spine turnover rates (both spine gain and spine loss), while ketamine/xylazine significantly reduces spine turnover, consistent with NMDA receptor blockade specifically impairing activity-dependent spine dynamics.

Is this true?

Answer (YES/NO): NO